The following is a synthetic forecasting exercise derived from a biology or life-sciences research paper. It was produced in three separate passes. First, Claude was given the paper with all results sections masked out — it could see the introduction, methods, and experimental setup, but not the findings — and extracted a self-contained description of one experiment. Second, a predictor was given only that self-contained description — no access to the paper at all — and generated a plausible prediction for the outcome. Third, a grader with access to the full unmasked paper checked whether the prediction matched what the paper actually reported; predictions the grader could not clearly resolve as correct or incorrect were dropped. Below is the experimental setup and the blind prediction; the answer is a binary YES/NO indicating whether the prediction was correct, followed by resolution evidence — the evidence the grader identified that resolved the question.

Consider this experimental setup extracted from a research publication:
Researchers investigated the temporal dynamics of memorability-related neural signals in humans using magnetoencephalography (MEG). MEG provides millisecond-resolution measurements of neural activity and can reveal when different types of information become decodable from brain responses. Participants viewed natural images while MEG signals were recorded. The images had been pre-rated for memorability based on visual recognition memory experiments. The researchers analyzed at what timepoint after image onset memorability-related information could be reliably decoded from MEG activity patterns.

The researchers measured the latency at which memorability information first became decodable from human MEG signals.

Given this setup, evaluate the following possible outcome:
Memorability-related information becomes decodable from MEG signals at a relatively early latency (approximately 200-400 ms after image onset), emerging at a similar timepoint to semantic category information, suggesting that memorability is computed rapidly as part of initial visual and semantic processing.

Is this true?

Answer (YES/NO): NO